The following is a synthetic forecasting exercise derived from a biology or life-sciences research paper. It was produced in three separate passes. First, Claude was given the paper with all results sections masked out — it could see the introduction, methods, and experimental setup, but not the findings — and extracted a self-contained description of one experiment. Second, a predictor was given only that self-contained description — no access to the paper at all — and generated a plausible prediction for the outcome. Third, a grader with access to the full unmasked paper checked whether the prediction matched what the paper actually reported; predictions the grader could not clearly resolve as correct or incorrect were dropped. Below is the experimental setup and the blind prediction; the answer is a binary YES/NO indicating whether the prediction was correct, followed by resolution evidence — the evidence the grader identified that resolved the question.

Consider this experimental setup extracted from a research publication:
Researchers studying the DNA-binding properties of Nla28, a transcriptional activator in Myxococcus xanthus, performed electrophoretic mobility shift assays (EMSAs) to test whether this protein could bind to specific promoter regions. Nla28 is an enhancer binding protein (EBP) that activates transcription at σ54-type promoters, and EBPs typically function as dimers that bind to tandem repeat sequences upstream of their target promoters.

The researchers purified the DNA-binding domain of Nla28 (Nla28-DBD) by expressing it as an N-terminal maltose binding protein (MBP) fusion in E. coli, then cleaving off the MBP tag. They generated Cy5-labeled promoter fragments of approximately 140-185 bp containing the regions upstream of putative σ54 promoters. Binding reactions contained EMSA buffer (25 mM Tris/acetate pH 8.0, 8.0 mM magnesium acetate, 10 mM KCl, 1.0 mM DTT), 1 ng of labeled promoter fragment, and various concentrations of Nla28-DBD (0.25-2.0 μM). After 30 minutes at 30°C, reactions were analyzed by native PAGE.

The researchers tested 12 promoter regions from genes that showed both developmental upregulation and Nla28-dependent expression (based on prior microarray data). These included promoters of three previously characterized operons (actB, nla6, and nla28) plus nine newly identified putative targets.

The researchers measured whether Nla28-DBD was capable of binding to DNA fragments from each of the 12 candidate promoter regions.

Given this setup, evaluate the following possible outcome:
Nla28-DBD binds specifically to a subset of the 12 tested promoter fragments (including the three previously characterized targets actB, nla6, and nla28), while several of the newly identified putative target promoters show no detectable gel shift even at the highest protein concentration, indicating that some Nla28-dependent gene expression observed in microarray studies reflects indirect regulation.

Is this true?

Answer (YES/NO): NO